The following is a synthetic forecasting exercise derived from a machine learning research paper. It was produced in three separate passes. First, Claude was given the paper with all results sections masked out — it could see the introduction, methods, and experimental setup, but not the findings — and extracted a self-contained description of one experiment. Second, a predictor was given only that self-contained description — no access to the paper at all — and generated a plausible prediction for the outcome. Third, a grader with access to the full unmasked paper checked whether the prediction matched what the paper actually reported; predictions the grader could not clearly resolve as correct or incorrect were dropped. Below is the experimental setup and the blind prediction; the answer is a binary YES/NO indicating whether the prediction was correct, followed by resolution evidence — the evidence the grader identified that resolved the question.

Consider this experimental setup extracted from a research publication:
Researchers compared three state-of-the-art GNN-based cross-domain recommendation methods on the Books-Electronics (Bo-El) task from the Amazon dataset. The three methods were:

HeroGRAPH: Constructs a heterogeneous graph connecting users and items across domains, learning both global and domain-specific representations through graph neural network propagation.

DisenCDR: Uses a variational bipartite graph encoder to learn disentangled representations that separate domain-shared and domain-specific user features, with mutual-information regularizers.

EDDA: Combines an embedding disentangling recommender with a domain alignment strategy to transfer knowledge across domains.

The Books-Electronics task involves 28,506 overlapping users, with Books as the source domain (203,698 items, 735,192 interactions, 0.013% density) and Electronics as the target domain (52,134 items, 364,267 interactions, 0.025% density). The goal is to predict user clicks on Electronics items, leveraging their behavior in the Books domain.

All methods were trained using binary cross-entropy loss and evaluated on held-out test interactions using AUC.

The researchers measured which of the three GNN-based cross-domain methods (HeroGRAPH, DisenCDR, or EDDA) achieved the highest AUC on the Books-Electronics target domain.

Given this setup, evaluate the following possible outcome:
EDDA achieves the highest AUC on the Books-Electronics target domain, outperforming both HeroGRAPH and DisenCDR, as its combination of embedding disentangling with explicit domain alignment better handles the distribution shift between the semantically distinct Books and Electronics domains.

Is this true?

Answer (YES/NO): NO